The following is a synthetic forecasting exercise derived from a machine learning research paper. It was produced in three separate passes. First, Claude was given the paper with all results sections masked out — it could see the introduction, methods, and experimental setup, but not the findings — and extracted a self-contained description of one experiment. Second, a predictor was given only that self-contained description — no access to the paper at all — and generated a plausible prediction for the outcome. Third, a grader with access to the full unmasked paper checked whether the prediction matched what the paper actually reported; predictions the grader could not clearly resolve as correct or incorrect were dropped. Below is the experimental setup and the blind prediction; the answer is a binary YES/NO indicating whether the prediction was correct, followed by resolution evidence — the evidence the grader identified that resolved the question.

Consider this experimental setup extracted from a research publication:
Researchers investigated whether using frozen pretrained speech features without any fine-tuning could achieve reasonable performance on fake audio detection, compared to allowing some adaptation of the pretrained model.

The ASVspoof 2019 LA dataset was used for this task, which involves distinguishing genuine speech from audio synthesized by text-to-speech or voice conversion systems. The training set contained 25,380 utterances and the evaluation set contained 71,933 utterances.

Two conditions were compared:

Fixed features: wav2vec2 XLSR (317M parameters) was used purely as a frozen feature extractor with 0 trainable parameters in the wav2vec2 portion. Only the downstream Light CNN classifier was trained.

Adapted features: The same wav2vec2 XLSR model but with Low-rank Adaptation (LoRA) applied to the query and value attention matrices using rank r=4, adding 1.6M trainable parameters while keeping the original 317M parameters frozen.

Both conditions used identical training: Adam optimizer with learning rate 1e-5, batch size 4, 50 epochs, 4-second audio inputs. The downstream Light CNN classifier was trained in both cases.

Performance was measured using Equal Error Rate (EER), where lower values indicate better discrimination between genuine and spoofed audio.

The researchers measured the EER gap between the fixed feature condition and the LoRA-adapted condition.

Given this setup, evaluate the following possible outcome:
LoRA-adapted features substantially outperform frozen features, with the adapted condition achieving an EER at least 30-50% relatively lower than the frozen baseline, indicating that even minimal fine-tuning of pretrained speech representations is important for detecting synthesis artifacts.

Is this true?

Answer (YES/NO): YES